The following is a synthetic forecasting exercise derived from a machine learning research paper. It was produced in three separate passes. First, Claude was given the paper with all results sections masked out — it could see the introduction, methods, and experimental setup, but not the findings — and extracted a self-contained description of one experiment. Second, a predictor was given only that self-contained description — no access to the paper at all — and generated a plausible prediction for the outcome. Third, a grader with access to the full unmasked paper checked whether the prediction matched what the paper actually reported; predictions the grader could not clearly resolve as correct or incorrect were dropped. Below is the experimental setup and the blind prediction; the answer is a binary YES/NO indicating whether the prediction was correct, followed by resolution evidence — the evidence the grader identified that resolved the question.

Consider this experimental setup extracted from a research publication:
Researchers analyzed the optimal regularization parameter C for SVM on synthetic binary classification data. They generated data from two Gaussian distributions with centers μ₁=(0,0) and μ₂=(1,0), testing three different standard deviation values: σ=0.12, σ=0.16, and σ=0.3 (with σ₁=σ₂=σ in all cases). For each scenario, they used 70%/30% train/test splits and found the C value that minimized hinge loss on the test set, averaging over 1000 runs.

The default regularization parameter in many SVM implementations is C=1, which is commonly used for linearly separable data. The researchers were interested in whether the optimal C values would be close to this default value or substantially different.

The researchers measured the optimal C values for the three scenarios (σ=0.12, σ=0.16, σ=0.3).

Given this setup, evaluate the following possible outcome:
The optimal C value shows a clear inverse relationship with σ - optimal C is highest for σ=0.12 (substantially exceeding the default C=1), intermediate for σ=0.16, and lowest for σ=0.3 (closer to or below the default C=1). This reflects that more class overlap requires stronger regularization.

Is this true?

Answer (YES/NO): NO